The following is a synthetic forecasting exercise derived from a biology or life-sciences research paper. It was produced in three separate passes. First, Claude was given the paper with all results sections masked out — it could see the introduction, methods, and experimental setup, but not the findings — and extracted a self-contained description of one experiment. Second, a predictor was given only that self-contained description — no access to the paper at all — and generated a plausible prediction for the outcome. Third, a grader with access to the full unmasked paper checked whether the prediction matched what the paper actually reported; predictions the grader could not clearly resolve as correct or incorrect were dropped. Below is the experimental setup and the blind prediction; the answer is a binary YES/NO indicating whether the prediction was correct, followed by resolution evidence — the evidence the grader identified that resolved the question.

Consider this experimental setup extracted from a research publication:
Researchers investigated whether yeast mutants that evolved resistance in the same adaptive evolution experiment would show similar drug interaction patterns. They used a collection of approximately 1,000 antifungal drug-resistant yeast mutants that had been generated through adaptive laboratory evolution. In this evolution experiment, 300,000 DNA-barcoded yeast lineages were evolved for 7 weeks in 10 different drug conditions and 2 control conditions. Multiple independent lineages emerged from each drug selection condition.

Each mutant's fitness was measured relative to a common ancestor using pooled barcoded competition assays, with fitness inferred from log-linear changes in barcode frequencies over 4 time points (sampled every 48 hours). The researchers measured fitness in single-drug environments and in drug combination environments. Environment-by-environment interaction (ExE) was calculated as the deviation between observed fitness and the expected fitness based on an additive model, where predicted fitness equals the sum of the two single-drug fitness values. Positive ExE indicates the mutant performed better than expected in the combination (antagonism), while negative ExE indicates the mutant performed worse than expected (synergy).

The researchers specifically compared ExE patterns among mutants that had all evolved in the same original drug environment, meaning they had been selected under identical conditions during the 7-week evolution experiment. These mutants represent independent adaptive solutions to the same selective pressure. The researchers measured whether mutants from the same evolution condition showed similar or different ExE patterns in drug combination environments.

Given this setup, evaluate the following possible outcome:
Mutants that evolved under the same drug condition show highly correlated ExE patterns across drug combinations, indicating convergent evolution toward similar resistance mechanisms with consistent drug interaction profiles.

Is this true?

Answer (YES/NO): NO